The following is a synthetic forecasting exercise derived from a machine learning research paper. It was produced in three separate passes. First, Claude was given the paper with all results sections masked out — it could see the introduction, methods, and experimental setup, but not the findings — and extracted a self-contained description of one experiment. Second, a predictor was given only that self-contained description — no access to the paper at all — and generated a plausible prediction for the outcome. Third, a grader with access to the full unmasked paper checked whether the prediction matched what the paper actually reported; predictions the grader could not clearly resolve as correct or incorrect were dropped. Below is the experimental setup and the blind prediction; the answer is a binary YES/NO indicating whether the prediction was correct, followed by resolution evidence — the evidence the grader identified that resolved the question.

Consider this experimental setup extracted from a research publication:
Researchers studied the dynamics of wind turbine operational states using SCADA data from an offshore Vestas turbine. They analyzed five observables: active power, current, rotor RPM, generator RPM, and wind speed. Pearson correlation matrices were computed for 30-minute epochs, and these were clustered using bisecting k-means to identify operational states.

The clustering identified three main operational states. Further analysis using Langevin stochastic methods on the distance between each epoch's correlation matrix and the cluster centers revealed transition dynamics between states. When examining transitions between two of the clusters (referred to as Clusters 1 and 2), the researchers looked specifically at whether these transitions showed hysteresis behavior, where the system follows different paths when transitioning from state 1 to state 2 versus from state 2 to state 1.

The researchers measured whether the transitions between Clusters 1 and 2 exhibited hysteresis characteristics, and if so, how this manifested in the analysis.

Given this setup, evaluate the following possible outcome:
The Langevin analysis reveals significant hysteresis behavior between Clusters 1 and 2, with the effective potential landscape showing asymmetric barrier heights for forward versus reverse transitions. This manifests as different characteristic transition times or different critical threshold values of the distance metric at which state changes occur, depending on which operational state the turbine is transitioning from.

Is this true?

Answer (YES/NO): NO